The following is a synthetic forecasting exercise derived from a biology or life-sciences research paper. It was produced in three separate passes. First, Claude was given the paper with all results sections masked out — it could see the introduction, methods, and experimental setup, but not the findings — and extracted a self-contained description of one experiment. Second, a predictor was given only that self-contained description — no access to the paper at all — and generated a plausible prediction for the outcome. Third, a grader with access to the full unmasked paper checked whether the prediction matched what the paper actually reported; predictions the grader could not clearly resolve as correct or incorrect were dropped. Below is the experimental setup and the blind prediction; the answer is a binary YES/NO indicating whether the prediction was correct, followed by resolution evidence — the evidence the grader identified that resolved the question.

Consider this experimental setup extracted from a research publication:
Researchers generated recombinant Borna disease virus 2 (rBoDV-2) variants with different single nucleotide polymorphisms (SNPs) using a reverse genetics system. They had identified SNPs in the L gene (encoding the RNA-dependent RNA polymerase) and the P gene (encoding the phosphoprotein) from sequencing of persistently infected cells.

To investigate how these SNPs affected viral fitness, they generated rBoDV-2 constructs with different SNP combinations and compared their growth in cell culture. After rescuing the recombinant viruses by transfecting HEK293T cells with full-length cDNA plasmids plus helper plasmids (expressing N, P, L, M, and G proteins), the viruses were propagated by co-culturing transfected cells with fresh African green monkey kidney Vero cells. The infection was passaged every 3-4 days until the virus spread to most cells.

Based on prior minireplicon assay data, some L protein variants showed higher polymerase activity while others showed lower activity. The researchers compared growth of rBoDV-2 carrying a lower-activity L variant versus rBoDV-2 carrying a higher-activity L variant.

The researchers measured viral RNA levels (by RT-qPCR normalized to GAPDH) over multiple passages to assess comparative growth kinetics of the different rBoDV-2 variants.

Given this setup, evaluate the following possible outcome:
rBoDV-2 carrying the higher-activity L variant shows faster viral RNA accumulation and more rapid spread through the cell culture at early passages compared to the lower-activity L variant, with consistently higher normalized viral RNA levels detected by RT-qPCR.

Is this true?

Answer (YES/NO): NO